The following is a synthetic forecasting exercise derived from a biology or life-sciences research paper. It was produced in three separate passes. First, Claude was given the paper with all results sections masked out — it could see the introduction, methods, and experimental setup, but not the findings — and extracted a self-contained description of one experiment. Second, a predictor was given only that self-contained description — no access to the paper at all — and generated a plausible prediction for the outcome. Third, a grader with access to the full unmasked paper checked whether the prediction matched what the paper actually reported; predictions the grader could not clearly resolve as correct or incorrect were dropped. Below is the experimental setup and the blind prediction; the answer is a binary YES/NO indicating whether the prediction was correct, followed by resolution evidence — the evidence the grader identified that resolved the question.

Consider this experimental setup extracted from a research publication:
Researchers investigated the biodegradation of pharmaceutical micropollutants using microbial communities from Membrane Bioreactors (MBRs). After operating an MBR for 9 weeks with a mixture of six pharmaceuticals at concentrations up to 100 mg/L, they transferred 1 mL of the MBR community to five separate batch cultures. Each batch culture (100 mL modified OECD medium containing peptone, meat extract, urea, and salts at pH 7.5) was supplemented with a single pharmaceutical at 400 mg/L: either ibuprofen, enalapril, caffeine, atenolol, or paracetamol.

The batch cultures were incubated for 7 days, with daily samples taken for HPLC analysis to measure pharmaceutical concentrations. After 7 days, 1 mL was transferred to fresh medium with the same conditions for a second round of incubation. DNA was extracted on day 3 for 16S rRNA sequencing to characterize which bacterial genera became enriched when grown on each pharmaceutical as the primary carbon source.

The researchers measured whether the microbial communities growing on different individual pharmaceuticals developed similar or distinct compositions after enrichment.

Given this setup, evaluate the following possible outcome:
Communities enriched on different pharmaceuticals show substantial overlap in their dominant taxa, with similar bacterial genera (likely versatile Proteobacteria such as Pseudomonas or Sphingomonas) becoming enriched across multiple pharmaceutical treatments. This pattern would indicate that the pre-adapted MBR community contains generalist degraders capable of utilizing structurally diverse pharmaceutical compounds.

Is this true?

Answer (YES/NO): NO